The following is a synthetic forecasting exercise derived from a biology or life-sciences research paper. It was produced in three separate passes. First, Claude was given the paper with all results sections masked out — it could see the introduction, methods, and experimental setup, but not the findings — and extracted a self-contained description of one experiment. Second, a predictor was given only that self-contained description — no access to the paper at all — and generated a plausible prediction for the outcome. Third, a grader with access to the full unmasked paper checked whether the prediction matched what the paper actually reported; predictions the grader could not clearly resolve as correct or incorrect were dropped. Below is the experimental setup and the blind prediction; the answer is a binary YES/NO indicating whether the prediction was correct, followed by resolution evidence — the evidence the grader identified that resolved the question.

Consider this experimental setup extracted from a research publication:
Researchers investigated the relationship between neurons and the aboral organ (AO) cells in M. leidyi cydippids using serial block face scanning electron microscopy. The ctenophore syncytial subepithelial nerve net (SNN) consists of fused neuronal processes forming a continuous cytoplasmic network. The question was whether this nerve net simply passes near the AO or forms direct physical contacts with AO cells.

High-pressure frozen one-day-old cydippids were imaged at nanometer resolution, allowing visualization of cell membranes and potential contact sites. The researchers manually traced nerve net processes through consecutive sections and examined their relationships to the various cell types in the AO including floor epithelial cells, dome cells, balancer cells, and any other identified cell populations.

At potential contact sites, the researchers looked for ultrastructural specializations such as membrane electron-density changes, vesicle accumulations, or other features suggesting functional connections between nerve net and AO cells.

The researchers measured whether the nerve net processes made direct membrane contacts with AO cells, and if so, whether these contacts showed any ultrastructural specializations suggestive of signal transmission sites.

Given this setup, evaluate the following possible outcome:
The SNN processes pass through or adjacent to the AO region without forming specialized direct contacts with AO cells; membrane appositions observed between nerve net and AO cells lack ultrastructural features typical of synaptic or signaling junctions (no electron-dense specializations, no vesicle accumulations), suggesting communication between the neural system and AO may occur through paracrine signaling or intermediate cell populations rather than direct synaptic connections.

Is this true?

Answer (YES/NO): NO